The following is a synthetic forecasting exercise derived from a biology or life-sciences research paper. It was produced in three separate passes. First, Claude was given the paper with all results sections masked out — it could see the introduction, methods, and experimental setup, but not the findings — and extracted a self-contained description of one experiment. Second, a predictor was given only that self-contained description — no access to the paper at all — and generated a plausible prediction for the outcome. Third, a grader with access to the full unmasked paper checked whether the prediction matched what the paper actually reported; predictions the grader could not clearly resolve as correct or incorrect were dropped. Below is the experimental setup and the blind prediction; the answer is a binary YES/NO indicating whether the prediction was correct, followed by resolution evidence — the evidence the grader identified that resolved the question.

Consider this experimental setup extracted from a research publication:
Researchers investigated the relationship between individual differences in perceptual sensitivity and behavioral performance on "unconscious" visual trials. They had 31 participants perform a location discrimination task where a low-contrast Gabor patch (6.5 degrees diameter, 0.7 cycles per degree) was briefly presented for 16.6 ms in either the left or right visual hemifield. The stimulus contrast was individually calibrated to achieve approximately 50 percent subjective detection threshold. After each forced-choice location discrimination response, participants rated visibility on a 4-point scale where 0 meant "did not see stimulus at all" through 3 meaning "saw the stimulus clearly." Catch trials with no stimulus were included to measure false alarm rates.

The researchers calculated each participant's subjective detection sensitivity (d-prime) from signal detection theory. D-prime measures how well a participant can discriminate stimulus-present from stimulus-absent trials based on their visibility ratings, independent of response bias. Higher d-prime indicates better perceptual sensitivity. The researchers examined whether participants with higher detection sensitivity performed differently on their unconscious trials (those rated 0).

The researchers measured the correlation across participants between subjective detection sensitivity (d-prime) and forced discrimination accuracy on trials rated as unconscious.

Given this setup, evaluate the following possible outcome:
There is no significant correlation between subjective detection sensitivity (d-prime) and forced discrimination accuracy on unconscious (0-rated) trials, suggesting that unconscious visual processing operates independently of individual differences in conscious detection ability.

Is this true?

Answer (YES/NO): NO